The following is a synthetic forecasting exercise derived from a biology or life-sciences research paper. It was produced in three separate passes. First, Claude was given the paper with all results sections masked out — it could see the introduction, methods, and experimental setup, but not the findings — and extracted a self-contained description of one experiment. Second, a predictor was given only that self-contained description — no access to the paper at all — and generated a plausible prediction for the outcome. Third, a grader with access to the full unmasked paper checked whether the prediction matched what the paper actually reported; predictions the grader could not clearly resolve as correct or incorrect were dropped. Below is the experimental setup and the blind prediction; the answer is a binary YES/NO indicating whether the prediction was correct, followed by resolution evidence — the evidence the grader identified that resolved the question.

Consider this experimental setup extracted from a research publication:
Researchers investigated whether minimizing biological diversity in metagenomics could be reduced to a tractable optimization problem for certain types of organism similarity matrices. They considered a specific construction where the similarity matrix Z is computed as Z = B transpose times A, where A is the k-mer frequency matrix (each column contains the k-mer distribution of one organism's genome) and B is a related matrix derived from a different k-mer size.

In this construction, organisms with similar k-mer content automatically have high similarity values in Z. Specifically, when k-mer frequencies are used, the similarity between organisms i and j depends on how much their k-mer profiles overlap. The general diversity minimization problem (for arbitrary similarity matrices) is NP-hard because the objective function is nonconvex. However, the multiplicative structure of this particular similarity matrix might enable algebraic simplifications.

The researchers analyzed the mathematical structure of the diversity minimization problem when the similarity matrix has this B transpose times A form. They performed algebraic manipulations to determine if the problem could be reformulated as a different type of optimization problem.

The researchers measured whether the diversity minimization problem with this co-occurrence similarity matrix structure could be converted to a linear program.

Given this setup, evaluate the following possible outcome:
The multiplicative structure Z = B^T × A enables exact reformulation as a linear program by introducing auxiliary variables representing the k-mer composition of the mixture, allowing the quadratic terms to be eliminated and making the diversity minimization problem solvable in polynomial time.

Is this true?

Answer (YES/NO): NO